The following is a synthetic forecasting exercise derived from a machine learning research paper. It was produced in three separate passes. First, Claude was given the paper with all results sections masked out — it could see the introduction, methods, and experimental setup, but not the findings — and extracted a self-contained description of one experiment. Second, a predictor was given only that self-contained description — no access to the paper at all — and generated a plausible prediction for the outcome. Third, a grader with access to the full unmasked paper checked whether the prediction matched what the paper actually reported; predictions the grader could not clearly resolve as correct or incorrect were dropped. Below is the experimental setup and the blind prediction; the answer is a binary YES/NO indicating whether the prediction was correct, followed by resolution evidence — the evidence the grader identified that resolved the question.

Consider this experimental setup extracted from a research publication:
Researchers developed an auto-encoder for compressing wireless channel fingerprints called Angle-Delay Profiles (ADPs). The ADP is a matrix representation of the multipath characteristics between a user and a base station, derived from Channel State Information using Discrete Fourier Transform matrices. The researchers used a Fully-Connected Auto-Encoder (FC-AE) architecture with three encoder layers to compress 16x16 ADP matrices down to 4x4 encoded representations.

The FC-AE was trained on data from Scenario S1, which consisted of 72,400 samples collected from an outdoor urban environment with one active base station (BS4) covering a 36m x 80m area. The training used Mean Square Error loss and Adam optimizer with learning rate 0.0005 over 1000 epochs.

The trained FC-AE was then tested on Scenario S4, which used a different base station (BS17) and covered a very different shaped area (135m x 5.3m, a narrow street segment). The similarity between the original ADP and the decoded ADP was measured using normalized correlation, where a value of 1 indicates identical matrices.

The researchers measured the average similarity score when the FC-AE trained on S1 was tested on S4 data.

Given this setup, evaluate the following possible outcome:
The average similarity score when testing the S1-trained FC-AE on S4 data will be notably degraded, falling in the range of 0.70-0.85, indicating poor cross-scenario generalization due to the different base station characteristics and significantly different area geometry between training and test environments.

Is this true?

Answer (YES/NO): NO